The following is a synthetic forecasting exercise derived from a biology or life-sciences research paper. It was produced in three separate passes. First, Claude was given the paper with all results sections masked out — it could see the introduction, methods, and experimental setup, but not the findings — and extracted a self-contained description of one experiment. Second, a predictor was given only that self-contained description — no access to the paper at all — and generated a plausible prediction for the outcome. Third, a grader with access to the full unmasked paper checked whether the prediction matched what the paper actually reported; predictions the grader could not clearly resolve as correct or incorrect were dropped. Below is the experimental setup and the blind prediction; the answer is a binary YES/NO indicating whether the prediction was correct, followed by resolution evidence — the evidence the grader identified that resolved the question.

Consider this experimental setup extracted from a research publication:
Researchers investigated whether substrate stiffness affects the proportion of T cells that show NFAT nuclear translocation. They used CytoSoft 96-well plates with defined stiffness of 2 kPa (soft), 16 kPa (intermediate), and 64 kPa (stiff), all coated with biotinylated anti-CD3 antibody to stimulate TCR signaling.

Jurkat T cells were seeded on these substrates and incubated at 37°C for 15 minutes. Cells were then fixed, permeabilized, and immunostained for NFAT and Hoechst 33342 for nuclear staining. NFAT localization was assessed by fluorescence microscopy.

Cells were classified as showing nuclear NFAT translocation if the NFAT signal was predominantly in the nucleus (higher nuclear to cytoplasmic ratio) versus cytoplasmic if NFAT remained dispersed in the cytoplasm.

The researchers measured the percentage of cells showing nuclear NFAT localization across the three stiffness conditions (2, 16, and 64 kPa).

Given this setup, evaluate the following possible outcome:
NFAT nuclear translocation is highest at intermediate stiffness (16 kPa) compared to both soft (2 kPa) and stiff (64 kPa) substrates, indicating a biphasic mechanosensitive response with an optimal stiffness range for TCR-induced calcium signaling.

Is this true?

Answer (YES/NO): NO